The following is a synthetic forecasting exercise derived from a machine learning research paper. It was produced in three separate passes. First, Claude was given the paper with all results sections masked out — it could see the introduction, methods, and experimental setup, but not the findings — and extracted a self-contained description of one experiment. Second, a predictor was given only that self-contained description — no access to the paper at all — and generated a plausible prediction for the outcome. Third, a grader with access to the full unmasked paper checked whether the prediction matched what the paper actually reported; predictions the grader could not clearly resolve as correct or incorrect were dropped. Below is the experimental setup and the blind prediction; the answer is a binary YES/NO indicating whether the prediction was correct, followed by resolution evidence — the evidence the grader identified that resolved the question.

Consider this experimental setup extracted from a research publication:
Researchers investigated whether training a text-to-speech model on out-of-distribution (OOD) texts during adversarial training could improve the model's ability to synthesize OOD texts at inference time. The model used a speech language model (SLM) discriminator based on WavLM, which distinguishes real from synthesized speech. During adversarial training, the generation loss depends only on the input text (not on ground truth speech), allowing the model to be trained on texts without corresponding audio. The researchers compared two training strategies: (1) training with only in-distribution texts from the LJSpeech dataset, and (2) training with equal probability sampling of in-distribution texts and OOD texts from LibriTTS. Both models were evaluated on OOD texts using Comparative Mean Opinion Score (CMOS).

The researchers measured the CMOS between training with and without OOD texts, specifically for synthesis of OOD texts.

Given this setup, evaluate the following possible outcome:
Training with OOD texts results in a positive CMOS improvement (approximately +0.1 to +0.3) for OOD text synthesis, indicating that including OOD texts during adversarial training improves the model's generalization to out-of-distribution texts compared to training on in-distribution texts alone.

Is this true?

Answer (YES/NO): YES